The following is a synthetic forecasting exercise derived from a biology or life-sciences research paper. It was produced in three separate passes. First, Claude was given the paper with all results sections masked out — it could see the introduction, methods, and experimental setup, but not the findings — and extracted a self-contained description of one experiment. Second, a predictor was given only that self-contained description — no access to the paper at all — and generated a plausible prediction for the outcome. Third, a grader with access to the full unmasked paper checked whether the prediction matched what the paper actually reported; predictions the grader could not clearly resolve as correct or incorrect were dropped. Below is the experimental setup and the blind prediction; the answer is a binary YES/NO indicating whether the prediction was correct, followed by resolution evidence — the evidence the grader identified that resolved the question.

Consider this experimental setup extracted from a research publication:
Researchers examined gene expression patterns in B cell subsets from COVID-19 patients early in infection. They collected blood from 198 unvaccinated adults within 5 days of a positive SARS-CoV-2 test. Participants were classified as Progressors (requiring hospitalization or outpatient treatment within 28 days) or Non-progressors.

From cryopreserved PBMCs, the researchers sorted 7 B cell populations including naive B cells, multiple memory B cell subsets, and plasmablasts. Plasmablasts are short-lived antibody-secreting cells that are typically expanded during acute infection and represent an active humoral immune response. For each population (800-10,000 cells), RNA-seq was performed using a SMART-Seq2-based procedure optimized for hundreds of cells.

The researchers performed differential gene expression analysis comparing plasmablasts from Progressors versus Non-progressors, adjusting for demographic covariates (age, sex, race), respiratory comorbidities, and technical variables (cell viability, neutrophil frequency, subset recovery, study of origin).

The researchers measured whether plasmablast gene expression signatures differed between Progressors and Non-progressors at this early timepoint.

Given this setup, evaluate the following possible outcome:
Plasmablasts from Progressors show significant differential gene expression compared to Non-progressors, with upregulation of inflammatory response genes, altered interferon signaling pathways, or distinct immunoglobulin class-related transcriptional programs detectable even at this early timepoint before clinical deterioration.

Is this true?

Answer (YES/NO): NO